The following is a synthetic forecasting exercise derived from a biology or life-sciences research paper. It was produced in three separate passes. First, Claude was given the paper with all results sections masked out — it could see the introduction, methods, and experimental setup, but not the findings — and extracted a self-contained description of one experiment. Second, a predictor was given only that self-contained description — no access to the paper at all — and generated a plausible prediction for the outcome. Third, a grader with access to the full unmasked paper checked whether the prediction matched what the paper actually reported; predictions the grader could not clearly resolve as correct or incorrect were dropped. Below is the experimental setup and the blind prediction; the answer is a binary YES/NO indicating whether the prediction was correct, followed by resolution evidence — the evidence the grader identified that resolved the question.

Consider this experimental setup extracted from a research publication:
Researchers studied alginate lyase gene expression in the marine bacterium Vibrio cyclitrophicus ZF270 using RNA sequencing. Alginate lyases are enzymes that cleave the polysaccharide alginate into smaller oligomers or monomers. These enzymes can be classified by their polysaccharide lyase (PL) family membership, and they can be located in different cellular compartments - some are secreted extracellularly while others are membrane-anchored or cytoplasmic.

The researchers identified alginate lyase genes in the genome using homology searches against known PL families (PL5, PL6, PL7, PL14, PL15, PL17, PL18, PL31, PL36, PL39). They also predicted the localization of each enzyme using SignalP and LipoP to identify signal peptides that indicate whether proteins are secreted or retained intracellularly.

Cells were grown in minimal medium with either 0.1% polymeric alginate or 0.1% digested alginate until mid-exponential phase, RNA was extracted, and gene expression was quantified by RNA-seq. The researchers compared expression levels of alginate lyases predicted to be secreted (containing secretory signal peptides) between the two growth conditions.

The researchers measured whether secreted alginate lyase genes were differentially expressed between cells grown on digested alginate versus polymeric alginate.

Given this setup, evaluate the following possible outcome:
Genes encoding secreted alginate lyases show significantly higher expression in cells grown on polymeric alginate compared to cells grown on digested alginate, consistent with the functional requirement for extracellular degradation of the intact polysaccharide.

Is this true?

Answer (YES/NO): NO